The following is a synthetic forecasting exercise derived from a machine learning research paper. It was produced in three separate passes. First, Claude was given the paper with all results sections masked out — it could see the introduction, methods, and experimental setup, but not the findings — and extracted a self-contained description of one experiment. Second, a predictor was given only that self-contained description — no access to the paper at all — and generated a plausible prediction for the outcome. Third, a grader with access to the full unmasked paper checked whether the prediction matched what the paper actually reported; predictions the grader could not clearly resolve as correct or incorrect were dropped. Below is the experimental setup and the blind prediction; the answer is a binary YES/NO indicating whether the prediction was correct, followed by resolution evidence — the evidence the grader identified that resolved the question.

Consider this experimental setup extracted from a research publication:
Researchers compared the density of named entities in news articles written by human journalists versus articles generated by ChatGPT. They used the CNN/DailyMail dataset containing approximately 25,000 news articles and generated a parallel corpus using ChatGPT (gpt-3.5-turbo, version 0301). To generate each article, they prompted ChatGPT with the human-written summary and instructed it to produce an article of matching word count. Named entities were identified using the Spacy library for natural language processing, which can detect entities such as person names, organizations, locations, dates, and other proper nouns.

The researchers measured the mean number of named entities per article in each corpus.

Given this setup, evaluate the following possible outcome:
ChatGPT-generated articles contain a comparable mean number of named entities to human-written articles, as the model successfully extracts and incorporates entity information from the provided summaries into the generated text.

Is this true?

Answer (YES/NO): NO